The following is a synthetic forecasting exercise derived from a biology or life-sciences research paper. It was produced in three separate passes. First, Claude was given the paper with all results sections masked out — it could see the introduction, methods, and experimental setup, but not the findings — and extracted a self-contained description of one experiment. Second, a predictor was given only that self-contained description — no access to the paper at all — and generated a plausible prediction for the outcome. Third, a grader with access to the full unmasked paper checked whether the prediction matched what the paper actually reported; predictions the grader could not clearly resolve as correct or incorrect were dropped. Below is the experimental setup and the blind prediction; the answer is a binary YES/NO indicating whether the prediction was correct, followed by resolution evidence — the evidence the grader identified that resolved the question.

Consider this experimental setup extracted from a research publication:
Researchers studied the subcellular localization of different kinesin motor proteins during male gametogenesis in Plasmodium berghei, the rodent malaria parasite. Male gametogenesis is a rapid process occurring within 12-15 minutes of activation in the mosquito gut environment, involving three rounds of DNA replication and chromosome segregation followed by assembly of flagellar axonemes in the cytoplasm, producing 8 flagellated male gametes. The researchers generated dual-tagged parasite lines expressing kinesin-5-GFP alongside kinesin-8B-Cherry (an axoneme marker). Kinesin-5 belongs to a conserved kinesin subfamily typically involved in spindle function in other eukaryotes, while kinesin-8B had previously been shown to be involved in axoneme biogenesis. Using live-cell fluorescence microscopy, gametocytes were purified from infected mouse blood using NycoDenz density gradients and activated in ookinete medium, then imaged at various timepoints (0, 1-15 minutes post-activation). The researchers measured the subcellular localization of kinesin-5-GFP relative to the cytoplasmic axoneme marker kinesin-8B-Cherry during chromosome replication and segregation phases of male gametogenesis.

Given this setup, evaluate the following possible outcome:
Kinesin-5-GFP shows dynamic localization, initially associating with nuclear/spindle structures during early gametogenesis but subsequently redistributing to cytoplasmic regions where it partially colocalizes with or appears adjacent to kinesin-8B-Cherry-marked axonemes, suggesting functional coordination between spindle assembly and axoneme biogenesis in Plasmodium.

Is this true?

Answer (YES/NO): NO